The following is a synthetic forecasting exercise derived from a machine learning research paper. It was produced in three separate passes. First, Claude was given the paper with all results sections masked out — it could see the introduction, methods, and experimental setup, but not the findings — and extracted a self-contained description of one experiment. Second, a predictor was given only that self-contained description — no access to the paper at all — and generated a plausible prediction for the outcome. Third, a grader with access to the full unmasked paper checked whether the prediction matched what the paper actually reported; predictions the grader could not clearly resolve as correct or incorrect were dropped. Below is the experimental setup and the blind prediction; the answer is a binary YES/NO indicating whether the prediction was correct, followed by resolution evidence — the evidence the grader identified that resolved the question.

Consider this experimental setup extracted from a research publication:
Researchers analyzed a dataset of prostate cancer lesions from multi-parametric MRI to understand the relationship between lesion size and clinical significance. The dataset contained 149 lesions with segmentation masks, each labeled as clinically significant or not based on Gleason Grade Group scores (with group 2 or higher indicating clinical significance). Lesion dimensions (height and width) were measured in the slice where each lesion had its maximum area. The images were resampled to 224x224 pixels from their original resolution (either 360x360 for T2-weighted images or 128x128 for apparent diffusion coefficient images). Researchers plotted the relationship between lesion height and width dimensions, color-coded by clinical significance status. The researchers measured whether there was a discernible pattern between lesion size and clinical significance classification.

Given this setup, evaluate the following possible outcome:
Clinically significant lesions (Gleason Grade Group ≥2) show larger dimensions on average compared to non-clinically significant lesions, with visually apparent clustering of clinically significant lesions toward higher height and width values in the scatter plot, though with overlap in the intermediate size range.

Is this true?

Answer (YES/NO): NO